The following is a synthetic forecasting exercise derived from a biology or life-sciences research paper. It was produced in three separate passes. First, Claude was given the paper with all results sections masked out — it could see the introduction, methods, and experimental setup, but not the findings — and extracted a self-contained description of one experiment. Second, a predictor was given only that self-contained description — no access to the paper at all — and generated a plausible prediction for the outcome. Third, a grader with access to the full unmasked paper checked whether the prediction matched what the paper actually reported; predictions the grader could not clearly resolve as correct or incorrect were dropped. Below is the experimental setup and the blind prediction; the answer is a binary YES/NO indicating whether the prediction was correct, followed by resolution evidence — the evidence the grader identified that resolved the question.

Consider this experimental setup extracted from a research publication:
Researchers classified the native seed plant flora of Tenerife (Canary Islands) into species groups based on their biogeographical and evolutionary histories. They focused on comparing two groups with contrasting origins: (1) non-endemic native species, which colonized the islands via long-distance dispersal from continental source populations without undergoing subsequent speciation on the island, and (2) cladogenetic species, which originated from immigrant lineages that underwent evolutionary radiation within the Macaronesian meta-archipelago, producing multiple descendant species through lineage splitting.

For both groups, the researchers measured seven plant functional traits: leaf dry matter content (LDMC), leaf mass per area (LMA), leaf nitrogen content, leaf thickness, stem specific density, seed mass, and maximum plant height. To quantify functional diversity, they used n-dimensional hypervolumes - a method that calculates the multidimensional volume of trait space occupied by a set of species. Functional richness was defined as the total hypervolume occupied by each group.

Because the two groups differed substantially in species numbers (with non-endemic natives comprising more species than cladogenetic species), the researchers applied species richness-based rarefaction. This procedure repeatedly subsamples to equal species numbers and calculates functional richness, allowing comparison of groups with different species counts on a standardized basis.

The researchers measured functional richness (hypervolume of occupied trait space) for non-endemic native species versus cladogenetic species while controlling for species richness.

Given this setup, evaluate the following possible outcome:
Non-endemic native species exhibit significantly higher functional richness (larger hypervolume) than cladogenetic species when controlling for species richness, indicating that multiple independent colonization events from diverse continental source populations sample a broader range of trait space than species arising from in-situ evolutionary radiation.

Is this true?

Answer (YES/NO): YES